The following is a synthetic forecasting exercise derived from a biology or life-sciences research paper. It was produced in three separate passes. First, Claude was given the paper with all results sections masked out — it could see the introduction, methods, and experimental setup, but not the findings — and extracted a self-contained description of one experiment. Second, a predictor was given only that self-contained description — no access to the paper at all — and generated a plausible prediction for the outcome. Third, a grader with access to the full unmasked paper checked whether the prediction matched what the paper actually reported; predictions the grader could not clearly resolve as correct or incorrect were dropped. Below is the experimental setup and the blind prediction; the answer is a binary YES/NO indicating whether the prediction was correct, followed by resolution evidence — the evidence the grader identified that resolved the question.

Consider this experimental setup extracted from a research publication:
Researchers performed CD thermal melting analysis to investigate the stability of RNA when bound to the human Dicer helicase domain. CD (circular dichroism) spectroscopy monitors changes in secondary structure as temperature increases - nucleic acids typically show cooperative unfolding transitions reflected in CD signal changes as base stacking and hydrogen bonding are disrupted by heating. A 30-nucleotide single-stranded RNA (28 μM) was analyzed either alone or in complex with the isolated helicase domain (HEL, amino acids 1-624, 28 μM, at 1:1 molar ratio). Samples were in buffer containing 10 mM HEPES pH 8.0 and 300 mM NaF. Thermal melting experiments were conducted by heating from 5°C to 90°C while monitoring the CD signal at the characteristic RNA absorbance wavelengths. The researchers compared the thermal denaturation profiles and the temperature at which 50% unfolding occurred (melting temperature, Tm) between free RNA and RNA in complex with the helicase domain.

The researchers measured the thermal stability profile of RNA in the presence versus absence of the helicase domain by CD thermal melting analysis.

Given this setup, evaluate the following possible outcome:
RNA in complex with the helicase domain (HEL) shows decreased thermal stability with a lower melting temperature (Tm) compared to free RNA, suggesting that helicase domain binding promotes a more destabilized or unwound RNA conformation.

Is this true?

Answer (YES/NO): YES